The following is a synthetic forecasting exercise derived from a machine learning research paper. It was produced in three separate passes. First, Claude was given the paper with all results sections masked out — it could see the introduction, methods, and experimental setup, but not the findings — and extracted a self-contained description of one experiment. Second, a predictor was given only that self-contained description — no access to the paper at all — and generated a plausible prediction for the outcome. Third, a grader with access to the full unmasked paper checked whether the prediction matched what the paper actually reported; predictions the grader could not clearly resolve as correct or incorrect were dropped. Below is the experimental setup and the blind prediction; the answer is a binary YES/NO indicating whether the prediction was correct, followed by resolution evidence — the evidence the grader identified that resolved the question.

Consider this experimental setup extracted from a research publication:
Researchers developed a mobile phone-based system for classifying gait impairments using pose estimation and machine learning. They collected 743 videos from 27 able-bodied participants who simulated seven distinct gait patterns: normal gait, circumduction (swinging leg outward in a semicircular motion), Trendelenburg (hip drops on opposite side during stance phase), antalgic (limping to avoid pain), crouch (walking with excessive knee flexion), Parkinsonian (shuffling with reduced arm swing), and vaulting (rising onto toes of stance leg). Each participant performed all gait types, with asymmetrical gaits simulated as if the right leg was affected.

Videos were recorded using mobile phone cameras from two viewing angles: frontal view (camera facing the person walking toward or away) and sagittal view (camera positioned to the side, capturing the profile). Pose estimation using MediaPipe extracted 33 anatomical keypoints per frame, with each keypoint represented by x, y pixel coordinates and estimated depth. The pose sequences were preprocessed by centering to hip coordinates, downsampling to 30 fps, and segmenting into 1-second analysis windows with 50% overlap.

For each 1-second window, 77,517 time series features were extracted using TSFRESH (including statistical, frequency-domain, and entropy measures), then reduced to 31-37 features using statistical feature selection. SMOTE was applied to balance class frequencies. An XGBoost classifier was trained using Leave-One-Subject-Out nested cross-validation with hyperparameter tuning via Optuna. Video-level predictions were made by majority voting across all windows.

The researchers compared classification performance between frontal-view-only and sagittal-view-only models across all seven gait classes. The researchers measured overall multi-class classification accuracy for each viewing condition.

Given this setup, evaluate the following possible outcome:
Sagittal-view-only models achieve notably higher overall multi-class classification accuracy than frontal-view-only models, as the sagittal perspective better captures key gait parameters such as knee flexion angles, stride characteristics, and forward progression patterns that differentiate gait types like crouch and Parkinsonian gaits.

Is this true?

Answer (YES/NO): YES